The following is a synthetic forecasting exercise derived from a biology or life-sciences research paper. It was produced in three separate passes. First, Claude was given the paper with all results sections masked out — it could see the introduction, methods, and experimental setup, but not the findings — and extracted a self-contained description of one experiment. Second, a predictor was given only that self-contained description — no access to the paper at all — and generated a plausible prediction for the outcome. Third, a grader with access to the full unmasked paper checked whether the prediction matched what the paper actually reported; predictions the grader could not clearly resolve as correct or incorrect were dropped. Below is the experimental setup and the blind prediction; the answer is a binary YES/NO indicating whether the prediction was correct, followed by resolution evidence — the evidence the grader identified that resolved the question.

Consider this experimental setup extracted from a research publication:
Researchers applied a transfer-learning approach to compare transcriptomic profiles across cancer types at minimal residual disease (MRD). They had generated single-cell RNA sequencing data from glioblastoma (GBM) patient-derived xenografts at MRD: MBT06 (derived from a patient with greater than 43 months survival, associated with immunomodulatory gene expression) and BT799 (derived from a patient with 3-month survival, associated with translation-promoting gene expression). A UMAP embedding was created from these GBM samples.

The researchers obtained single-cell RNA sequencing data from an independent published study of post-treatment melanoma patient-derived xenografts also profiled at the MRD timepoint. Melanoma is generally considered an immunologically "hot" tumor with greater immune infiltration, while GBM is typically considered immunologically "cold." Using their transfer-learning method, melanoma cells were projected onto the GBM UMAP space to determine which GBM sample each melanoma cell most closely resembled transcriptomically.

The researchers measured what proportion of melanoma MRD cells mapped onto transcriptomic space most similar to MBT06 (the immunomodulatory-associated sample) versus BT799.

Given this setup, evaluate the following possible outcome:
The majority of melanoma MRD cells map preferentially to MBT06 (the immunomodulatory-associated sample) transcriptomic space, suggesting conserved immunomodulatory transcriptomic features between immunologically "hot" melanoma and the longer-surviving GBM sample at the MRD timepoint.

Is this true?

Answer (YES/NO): NO